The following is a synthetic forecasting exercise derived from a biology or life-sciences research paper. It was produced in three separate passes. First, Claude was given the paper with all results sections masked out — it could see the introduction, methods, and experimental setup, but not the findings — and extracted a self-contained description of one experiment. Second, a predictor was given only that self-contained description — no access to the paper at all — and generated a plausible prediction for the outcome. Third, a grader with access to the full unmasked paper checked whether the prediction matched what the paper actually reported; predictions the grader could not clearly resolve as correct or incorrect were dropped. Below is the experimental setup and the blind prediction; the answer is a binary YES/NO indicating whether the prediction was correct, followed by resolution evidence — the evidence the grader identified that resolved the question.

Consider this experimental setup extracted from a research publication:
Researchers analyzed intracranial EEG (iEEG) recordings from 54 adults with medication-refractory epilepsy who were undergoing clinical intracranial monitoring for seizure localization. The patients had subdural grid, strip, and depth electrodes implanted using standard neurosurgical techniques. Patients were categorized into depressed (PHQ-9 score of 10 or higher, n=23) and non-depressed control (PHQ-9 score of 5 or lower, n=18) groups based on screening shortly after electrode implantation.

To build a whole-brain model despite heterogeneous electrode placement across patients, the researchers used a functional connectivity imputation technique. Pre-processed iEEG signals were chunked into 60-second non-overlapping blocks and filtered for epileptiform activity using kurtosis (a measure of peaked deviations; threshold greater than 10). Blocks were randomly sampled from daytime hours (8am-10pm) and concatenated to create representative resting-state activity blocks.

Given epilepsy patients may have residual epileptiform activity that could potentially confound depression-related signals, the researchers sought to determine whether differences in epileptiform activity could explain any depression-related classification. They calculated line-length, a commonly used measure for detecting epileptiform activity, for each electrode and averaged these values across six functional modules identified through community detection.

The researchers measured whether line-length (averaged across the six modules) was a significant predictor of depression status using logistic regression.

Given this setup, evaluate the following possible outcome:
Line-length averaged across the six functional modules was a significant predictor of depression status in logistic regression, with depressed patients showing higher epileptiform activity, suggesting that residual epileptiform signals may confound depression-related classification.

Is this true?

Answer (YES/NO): NO